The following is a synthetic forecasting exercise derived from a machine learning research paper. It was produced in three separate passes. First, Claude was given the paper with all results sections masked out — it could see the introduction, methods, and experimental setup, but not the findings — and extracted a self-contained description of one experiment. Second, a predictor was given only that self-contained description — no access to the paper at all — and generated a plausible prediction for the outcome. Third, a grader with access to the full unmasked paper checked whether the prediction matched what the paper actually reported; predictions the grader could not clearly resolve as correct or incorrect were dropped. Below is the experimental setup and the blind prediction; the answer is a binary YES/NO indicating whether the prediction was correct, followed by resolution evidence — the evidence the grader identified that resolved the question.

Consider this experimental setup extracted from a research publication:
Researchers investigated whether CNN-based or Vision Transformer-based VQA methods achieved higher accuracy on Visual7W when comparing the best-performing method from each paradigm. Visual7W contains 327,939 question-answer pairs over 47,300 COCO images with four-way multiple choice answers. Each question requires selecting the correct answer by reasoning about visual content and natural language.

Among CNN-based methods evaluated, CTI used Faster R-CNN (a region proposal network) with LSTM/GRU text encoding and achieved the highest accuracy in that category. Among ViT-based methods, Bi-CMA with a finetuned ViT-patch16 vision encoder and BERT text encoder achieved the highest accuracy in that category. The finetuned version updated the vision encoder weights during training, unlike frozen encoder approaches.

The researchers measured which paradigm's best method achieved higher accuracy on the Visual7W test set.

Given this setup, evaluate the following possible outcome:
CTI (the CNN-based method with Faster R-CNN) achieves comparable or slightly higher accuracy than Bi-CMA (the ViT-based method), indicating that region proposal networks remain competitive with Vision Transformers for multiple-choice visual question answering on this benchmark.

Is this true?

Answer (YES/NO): NO